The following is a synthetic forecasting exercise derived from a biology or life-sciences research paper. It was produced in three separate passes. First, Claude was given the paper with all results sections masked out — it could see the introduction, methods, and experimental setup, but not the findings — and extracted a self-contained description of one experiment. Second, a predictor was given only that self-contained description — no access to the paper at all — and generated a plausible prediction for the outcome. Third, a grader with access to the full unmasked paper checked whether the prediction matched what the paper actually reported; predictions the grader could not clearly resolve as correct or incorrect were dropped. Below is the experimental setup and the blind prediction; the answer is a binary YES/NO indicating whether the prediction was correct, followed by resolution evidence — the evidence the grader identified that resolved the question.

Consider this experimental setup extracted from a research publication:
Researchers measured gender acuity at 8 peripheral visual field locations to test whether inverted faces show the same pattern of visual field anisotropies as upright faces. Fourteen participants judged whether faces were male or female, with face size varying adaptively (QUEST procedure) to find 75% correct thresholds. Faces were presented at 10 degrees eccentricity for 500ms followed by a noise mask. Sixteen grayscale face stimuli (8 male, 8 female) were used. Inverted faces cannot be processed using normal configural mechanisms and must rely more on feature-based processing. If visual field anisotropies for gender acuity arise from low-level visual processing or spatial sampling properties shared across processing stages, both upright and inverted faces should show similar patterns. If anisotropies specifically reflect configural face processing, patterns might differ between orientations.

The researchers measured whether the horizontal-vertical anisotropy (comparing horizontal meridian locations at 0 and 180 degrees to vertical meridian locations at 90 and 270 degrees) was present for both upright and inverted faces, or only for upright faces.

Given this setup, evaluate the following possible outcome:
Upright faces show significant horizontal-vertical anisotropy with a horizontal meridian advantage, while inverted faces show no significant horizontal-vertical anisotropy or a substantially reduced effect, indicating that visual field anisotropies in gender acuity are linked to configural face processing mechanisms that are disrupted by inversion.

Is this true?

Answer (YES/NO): NO